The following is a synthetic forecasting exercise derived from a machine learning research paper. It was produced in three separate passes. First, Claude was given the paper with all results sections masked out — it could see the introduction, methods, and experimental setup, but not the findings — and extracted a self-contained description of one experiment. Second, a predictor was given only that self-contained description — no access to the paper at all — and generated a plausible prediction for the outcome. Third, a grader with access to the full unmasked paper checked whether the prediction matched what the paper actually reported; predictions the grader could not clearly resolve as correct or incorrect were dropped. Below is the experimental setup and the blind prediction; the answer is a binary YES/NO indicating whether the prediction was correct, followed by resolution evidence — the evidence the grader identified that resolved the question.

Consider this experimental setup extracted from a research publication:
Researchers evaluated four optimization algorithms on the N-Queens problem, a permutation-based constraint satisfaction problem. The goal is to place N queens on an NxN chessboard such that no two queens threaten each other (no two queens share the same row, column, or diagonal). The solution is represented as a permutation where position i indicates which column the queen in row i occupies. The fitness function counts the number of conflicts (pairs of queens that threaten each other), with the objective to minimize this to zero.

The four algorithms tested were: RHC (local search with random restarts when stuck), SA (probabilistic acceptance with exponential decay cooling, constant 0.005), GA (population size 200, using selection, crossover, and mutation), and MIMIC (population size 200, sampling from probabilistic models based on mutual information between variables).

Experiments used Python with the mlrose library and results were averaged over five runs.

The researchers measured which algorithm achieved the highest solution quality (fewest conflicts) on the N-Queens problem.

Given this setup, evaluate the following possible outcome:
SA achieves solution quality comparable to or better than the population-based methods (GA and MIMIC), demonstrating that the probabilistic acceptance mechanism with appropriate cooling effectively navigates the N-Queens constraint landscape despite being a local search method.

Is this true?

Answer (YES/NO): NO